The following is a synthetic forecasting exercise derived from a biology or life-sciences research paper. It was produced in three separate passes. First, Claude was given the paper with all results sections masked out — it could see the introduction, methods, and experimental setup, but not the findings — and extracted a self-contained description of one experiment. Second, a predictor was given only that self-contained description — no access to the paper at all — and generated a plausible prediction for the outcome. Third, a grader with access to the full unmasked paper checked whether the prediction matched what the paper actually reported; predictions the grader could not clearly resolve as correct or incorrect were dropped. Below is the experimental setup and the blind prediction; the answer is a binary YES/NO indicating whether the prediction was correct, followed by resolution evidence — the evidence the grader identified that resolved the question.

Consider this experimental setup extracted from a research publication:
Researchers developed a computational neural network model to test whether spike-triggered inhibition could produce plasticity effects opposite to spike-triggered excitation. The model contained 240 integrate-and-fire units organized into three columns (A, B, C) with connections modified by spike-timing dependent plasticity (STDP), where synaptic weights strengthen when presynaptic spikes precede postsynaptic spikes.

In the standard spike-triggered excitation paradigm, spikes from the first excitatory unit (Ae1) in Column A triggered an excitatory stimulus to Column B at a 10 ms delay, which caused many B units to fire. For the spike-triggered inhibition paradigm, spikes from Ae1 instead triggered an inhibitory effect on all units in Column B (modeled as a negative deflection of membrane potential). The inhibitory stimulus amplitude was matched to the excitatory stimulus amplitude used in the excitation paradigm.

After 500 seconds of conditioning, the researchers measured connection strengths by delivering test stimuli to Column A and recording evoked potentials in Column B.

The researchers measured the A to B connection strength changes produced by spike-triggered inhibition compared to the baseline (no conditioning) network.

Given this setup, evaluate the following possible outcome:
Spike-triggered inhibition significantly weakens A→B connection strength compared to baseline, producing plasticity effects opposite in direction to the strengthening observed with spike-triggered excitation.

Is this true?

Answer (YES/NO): NO